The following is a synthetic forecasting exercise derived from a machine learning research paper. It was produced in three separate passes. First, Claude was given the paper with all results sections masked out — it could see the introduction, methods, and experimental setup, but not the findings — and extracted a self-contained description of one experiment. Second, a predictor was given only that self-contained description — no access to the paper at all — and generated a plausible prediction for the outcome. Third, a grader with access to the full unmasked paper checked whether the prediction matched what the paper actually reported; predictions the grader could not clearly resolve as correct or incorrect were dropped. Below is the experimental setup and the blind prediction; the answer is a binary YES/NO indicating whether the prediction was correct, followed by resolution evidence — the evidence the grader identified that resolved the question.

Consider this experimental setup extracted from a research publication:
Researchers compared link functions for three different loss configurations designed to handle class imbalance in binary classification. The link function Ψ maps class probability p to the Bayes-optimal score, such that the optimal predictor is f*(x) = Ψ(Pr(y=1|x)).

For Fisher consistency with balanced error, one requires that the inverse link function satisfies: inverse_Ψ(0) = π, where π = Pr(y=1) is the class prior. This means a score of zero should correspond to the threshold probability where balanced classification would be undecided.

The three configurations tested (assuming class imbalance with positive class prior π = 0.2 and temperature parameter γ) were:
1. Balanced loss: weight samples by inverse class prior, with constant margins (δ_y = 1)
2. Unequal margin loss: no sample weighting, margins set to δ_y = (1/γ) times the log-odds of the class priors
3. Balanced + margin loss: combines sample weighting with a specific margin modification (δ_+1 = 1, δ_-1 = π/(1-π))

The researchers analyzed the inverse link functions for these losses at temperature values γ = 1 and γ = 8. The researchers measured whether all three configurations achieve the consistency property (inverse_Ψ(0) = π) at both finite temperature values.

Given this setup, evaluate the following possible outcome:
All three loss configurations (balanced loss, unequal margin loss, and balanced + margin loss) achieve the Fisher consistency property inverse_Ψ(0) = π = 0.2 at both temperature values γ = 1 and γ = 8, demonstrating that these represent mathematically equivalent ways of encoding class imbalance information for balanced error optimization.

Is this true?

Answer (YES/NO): NO